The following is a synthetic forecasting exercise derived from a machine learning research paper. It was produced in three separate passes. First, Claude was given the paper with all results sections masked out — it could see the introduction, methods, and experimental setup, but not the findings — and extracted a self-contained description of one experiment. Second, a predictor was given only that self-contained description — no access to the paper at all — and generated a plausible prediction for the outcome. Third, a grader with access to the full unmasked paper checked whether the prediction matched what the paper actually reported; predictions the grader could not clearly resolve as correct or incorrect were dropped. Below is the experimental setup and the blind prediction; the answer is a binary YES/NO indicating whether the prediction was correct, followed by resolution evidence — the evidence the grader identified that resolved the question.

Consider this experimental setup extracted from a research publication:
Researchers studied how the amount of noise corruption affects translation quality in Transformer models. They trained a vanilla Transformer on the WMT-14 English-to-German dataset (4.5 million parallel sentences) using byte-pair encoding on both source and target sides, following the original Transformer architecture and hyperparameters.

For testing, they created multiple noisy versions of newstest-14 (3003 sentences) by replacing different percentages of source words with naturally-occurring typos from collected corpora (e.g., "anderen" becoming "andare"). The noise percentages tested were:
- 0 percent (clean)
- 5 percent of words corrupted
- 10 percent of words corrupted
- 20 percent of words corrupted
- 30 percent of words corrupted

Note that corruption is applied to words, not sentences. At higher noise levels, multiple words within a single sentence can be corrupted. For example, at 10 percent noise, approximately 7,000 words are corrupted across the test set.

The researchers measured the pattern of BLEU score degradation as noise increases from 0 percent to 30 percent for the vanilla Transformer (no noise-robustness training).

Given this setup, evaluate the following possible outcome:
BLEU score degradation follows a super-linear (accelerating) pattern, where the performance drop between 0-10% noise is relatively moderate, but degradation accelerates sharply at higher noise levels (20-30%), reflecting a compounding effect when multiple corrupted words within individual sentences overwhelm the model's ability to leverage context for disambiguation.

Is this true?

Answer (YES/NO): NO